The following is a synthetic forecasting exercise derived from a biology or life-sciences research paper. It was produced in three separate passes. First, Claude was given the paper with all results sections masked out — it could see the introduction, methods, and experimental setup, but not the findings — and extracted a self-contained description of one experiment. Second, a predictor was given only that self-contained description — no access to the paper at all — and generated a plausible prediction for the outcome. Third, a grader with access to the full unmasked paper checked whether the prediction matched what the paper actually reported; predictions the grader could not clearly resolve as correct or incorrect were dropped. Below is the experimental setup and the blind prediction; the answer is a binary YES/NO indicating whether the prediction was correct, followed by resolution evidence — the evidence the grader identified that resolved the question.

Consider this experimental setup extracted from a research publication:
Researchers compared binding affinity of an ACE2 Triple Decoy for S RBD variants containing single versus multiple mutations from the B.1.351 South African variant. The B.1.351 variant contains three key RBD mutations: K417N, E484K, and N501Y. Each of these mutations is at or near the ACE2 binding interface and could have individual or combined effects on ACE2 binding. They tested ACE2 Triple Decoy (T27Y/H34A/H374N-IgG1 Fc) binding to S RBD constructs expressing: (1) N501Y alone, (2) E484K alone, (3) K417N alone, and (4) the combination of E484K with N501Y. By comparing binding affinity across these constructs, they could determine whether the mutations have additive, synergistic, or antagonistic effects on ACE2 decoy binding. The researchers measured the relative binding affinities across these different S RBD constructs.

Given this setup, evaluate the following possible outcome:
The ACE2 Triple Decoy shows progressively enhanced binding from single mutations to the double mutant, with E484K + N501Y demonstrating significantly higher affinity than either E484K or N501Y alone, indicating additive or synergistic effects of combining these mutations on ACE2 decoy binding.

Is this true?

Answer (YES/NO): YES